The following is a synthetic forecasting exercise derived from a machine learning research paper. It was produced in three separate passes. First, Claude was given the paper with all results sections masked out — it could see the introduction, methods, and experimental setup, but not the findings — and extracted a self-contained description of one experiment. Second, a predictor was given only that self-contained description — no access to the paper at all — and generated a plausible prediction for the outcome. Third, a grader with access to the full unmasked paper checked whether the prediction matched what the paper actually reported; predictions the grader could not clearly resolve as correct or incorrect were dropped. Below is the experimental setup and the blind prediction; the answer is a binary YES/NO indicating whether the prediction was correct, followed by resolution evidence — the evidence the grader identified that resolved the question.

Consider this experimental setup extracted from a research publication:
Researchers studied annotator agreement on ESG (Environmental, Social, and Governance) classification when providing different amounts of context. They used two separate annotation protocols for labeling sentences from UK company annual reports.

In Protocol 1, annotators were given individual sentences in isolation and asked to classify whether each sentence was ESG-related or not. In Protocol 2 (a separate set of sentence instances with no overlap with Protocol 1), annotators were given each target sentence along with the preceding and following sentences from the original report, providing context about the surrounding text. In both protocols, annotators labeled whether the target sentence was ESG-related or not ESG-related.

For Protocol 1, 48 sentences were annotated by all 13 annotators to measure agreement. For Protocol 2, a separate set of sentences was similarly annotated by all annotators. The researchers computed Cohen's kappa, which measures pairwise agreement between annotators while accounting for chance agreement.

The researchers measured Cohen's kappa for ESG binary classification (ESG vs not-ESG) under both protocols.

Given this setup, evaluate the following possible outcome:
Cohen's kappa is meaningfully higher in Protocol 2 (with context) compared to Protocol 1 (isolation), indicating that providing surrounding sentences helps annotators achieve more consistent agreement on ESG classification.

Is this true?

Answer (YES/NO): NO